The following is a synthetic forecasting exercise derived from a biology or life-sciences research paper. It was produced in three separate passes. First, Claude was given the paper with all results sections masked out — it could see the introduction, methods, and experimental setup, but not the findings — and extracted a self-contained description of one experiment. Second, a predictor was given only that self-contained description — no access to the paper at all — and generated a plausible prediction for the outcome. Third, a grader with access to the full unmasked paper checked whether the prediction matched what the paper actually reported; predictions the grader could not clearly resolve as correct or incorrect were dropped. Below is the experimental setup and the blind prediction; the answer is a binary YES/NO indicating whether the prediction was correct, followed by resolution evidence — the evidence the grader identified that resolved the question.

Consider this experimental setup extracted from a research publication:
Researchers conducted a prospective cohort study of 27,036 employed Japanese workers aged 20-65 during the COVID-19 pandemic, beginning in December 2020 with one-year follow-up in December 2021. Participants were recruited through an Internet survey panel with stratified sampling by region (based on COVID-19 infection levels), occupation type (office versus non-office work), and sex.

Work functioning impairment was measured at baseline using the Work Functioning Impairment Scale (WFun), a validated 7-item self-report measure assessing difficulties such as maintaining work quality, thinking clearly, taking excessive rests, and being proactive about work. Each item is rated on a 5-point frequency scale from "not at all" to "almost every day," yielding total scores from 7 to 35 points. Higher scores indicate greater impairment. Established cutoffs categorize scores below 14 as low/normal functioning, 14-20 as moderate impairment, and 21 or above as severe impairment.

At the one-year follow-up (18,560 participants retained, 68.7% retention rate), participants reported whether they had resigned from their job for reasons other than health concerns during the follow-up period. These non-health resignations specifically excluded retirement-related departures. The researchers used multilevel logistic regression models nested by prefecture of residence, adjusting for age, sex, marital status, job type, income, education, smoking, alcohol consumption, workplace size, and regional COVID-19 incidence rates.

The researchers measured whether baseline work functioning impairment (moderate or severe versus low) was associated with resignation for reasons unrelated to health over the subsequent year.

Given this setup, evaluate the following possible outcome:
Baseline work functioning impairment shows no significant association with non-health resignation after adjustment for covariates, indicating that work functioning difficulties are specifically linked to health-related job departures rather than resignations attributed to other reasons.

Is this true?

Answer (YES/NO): NO